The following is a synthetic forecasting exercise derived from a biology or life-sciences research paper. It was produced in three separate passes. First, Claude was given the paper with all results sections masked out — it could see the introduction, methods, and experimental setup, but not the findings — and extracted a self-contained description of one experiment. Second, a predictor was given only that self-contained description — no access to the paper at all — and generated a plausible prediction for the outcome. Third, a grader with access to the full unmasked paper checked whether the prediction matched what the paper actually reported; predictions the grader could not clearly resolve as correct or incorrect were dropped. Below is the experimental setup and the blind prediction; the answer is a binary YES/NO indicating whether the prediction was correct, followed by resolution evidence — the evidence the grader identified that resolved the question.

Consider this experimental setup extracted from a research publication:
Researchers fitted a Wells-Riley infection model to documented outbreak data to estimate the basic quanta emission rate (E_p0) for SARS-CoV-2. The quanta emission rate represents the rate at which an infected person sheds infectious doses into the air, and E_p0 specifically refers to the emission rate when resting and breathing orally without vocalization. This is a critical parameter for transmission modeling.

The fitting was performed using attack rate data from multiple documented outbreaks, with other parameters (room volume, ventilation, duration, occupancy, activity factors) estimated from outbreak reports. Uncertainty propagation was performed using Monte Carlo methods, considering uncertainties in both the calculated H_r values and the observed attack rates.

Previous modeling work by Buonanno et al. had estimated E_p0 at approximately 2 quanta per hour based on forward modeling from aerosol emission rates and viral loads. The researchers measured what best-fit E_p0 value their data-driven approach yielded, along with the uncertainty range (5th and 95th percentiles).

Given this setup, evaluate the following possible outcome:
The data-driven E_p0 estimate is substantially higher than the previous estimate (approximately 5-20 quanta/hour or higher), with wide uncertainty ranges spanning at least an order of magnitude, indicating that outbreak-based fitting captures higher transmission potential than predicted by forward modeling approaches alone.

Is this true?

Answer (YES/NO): NO